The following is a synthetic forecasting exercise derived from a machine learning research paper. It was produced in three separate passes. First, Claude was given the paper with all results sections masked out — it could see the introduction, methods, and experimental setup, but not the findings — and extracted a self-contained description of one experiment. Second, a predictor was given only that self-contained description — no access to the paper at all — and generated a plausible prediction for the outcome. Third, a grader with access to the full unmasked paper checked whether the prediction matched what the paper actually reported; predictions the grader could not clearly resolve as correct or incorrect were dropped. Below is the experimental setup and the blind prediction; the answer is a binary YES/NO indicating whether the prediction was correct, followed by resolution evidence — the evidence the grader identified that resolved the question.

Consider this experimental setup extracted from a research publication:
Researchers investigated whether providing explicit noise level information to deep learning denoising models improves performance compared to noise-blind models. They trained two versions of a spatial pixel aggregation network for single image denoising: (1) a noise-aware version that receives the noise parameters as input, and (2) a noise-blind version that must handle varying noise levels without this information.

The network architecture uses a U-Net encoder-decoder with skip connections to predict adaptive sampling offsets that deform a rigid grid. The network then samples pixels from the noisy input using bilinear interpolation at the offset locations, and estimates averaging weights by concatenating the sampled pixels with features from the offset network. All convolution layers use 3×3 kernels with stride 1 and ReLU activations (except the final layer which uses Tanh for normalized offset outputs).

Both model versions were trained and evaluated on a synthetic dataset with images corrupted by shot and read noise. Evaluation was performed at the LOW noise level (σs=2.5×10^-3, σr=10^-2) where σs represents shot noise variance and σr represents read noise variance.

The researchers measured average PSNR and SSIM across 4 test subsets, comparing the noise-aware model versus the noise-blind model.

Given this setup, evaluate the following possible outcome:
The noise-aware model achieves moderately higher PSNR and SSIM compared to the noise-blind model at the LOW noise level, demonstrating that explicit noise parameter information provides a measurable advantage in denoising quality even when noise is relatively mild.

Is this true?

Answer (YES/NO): NO